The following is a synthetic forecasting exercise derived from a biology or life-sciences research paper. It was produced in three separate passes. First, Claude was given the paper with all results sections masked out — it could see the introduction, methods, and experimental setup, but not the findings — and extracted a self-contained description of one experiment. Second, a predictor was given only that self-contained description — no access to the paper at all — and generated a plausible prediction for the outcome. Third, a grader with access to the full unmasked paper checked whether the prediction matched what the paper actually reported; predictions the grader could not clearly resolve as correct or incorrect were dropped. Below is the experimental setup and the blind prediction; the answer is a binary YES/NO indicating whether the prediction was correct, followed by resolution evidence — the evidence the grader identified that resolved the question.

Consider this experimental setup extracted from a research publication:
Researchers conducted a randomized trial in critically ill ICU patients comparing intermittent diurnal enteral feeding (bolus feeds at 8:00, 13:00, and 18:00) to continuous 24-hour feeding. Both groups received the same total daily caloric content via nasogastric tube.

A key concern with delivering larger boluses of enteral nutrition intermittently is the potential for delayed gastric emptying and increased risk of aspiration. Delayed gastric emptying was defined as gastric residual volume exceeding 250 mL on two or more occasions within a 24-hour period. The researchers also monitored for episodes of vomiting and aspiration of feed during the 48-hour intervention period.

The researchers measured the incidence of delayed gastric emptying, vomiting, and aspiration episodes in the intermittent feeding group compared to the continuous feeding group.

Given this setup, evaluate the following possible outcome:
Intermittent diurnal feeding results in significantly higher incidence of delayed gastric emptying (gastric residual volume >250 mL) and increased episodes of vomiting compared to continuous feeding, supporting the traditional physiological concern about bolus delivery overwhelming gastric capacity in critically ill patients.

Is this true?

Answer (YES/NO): NO